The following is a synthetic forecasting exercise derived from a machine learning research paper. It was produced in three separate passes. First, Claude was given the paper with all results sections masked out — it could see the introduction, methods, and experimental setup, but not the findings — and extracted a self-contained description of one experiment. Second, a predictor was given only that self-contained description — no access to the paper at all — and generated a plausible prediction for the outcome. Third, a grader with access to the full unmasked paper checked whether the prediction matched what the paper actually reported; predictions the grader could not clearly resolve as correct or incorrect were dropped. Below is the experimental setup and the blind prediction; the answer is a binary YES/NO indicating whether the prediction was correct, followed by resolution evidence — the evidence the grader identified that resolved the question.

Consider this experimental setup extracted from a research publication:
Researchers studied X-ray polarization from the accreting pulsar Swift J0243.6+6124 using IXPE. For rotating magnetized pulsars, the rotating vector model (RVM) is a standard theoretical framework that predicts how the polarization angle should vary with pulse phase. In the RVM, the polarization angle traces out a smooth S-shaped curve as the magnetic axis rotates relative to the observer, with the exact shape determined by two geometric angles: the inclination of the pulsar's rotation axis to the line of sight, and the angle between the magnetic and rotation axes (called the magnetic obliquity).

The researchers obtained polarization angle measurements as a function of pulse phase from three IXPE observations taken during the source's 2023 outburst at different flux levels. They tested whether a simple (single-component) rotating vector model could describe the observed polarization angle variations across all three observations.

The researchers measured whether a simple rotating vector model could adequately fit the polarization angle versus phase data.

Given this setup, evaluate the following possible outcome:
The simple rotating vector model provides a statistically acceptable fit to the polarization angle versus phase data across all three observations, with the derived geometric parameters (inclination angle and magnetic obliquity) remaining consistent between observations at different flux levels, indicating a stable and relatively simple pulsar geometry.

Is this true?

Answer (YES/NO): NO